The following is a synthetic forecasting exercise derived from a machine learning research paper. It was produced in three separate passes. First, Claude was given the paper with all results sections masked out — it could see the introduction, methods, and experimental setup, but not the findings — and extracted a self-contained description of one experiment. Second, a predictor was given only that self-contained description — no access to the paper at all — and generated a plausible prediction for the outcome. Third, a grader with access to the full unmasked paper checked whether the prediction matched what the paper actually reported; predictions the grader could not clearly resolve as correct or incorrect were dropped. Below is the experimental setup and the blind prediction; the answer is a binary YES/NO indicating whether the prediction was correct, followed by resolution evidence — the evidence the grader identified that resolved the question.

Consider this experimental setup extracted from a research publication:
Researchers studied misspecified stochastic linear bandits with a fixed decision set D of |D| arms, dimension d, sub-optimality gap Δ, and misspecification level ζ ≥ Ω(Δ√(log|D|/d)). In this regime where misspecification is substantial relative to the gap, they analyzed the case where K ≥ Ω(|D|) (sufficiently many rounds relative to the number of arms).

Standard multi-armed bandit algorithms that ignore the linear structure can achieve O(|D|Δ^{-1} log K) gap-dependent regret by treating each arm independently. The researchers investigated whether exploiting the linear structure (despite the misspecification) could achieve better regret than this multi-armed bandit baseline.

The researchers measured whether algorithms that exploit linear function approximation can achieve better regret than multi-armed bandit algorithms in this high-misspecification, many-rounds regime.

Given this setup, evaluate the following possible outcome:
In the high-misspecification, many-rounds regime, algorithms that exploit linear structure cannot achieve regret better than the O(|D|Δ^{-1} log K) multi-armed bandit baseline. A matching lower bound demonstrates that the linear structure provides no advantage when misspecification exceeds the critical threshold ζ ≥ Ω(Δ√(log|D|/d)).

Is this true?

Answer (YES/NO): YES